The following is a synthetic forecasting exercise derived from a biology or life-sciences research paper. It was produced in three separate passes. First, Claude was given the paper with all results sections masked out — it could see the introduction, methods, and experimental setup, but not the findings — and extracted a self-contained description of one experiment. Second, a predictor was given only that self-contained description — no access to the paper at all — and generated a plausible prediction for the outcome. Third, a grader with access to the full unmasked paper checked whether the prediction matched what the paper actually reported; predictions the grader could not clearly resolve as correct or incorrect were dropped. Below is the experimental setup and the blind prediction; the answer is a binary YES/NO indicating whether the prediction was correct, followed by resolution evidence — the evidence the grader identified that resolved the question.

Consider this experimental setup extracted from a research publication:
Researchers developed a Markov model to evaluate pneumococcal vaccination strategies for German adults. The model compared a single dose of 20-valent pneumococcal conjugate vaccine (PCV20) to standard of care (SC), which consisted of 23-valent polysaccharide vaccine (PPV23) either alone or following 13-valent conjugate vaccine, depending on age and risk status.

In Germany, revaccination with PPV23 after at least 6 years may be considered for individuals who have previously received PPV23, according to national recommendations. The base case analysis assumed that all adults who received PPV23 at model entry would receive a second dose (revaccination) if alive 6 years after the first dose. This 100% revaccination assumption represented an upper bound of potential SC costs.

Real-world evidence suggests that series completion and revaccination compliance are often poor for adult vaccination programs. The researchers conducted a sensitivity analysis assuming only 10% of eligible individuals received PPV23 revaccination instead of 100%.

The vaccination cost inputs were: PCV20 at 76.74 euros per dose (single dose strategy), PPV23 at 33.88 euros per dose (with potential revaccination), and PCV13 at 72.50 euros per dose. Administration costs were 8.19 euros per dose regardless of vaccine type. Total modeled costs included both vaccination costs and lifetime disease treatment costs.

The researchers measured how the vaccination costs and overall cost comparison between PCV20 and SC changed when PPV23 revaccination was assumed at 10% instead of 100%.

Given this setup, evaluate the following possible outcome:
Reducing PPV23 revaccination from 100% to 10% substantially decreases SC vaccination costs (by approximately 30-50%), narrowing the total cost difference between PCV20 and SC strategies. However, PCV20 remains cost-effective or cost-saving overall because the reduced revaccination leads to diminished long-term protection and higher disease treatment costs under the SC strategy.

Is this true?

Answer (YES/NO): NO